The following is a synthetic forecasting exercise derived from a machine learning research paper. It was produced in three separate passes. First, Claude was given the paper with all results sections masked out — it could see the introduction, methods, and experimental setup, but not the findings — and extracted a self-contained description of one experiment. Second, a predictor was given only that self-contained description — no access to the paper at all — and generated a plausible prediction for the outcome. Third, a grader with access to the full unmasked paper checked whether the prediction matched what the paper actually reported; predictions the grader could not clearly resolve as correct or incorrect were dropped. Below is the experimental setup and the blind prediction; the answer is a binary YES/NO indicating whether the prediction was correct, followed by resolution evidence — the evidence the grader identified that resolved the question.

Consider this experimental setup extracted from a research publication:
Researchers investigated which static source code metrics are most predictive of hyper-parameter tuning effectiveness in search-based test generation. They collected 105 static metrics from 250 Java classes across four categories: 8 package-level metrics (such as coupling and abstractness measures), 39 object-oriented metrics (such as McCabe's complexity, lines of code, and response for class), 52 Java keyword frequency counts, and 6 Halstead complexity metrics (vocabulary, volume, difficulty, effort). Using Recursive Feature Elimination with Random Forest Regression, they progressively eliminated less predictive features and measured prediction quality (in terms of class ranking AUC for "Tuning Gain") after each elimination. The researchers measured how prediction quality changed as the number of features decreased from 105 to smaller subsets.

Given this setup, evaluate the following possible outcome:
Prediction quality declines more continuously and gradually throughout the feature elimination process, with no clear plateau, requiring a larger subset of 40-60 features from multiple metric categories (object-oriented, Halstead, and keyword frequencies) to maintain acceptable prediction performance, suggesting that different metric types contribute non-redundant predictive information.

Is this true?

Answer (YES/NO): NO